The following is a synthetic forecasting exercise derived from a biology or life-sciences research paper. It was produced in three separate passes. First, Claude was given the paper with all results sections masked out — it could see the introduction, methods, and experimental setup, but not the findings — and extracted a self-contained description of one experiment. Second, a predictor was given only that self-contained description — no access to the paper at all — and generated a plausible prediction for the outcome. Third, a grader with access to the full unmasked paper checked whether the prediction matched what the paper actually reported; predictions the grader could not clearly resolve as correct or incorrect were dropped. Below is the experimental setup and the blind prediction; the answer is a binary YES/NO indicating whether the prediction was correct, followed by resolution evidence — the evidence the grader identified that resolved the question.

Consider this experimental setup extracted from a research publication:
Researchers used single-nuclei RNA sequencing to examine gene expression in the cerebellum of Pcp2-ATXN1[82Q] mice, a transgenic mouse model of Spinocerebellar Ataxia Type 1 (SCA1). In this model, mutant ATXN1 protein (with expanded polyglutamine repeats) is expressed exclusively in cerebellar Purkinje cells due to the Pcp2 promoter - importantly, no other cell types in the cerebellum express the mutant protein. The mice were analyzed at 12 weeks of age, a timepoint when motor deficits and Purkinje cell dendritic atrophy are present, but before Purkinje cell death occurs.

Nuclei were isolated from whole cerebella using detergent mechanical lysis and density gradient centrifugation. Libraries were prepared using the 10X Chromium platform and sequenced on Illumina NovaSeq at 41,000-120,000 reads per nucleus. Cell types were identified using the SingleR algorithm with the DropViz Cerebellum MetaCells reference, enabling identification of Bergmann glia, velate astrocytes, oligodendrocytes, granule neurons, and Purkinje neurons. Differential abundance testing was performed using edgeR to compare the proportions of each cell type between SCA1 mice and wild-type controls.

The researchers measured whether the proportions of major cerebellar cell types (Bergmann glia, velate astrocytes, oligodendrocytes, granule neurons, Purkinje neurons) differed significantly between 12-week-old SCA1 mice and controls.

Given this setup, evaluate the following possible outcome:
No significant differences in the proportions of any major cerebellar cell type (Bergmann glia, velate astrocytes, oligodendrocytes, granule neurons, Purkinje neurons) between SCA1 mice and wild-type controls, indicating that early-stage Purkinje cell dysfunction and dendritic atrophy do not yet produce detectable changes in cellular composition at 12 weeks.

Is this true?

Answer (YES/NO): YES